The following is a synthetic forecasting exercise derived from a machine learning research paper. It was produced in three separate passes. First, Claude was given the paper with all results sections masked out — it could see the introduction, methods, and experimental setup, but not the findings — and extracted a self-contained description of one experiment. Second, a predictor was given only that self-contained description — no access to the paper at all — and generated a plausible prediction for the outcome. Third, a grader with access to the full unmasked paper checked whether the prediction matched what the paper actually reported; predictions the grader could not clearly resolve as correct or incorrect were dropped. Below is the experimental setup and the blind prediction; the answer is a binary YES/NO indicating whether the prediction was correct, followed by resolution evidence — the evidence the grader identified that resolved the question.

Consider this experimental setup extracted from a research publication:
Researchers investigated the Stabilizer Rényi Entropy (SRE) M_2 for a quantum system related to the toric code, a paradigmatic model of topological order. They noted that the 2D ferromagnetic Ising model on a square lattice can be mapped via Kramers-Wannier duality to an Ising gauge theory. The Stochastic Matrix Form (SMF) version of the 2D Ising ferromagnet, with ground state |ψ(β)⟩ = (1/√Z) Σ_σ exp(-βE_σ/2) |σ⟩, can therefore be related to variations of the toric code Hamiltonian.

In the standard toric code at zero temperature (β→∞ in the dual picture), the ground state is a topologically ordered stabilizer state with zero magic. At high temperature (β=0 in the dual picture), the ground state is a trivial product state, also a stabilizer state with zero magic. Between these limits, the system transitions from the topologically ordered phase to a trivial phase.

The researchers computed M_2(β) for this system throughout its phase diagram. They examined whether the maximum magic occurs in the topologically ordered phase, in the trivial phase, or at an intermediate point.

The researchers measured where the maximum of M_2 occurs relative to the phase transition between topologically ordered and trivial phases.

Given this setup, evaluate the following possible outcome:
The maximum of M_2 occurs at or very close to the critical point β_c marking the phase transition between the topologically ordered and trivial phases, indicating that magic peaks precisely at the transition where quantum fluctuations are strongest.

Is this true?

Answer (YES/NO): NO